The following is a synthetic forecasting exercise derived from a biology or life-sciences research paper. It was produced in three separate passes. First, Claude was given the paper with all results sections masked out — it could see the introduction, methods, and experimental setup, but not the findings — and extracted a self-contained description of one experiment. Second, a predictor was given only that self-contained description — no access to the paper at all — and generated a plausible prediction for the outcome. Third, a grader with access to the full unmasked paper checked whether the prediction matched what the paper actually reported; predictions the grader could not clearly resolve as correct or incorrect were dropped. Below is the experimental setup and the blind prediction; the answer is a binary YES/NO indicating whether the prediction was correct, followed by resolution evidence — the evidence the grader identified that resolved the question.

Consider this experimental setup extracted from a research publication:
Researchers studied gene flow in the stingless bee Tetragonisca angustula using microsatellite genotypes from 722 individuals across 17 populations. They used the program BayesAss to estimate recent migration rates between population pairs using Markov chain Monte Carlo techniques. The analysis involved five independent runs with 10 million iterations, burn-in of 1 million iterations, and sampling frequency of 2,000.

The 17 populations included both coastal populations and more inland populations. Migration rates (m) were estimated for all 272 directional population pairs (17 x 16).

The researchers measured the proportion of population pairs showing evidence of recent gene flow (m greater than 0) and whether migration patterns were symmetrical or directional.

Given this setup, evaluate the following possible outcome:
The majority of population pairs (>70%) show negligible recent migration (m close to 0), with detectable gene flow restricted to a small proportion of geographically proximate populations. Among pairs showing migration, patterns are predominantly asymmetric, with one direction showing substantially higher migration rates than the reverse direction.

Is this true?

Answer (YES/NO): YES